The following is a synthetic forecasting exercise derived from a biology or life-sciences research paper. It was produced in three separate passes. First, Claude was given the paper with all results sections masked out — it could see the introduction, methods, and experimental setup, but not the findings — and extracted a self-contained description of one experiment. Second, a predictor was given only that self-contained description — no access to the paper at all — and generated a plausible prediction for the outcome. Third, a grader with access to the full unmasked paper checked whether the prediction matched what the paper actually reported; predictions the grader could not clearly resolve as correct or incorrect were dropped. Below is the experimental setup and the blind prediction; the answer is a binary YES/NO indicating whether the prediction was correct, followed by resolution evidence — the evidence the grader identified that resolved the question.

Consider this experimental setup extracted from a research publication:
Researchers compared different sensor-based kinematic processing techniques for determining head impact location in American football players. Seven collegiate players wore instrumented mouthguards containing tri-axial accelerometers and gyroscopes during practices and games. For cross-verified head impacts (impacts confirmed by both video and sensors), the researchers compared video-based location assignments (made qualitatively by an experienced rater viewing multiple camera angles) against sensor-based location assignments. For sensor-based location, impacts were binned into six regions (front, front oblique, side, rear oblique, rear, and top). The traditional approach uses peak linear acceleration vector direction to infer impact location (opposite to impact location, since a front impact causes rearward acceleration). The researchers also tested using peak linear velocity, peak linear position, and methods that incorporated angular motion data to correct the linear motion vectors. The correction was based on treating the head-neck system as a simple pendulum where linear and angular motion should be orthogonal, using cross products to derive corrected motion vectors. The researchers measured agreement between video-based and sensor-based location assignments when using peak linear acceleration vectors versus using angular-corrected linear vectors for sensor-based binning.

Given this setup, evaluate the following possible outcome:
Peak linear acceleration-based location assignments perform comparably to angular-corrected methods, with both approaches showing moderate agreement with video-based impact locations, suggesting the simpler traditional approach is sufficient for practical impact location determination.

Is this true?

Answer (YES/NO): NO